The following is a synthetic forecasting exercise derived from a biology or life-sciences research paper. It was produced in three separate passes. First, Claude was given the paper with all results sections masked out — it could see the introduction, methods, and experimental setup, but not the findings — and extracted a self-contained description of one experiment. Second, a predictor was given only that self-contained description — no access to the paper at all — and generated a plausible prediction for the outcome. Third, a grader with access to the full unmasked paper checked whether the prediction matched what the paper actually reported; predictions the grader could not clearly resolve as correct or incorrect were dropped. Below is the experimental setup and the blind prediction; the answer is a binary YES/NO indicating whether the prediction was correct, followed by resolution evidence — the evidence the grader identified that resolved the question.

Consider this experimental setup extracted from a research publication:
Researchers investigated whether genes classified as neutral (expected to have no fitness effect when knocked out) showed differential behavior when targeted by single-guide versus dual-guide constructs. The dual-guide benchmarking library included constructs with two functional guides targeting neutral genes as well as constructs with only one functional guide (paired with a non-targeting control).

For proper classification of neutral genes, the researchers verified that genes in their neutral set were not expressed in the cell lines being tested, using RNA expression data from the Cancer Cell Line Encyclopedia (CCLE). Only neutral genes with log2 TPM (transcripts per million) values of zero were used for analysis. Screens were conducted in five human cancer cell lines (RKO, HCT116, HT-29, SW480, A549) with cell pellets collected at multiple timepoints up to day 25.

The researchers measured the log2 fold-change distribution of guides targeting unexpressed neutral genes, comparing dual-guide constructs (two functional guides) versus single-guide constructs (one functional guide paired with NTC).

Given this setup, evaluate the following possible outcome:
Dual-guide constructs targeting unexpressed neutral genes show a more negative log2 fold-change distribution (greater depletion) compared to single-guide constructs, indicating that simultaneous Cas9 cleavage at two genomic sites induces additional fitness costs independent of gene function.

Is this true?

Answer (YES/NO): YES